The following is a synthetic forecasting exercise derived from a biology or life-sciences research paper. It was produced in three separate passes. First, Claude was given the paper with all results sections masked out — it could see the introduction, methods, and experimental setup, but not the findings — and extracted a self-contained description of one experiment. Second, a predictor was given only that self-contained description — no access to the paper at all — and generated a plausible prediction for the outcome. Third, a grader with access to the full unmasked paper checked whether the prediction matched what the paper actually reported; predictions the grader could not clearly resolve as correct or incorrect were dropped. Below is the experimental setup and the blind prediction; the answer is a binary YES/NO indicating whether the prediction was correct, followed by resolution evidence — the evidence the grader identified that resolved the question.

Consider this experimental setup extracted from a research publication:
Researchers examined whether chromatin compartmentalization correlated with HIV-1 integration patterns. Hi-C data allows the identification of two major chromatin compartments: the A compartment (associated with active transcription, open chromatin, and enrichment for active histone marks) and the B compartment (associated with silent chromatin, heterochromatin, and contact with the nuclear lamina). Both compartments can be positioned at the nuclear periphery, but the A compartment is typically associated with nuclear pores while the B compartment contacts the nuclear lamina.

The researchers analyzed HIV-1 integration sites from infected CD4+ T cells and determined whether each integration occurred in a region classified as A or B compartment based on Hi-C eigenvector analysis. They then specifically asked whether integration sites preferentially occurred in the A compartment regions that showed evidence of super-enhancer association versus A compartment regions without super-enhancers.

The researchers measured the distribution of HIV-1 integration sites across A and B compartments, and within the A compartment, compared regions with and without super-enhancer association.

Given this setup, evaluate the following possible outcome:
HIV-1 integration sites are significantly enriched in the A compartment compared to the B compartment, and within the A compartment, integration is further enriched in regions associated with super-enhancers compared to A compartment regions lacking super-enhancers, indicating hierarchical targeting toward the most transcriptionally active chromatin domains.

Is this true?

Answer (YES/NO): NO